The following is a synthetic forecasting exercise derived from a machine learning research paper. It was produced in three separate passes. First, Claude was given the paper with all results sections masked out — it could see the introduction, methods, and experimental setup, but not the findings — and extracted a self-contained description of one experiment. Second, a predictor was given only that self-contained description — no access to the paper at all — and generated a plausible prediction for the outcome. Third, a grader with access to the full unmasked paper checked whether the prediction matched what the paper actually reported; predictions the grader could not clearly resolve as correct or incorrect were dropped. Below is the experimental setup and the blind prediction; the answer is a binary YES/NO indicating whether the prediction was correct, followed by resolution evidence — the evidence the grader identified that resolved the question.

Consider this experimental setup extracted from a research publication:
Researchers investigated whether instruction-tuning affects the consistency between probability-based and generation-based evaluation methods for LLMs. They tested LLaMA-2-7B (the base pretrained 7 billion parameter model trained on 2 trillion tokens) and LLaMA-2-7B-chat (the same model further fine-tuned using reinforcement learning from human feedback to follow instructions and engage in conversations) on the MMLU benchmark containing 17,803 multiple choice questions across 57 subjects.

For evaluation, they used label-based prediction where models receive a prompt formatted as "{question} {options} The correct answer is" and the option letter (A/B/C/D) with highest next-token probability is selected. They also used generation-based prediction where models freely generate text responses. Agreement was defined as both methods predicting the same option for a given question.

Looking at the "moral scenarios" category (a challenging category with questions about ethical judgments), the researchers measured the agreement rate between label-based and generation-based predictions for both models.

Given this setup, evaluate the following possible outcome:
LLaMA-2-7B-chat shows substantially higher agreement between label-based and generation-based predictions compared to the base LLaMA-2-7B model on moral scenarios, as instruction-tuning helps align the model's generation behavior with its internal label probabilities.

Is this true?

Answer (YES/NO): YES